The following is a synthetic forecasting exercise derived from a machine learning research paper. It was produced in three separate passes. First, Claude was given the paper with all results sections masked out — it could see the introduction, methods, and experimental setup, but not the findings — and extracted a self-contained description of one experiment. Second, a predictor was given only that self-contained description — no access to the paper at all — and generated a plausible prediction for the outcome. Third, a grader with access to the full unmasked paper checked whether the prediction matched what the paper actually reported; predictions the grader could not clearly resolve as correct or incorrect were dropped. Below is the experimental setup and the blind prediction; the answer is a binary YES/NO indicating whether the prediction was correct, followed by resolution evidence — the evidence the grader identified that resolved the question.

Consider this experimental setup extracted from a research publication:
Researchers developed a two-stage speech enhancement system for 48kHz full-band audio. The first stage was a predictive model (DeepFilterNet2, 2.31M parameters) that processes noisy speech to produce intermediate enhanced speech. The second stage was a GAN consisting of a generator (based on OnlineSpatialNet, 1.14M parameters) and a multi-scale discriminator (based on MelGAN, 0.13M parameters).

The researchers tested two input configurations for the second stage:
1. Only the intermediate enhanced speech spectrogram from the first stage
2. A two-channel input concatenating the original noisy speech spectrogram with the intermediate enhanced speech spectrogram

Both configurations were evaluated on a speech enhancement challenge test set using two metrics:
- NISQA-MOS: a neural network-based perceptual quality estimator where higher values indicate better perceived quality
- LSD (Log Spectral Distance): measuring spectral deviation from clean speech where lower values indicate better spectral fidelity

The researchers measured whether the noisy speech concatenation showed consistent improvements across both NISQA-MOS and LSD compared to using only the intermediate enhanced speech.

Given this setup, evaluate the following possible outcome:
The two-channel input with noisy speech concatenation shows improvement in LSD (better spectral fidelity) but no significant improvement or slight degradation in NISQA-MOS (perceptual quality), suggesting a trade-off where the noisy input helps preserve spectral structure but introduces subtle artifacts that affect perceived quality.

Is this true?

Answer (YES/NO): NO